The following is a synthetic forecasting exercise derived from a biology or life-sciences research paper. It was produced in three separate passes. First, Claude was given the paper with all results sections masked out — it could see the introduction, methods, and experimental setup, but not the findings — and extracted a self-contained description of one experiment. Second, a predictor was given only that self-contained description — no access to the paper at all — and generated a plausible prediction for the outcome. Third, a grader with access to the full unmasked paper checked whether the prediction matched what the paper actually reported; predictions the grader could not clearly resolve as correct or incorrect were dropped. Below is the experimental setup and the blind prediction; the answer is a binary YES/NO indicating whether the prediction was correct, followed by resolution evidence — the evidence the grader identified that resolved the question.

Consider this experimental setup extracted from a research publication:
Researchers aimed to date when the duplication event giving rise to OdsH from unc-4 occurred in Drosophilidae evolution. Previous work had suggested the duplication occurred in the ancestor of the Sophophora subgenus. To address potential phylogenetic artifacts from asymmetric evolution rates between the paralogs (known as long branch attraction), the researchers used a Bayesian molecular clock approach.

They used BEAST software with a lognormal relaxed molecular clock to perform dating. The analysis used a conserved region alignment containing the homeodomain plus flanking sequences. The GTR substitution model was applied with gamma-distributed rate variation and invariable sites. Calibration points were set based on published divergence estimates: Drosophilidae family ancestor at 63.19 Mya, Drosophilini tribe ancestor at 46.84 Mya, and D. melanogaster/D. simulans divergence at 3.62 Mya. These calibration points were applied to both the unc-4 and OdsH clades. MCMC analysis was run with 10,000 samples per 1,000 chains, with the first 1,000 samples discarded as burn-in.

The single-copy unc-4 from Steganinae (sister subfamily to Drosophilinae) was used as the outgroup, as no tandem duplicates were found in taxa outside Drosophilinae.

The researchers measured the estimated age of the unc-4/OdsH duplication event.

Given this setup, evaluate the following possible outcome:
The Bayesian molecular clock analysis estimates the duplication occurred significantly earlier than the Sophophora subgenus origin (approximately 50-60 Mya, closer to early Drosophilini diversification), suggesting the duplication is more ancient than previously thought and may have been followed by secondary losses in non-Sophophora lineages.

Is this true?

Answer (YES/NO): NO